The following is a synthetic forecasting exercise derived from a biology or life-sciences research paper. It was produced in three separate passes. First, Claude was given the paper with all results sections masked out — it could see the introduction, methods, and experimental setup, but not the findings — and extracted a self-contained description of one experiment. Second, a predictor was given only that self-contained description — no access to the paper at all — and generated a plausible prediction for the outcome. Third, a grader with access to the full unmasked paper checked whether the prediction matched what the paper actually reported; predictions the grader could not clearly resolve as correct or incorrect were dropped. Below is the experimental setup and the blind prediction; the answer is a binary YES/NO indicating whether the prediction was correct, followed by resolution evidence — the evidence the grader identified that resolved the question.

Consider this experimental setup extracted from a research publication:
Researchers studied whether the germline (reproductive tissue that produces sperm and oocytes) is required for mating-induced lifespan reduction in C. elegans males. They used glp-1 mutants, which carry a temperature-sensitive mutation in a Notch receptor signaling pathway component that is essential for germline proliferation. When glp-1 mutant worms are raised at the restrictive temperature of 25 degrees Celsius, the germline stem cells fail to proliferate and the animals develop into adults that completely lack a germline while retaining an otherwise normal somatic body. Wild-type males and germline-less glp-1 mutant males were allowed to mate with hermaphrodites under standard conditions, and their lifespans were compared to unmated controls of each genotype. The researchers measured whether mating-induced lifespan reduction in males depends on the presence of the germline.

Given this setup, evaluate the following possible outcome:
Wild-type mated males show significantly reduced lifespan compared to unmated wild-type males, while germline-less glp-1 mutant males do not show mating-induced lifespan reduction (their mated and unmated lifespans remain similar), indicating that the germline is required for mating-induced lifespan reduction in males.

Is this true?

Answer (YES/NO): YES